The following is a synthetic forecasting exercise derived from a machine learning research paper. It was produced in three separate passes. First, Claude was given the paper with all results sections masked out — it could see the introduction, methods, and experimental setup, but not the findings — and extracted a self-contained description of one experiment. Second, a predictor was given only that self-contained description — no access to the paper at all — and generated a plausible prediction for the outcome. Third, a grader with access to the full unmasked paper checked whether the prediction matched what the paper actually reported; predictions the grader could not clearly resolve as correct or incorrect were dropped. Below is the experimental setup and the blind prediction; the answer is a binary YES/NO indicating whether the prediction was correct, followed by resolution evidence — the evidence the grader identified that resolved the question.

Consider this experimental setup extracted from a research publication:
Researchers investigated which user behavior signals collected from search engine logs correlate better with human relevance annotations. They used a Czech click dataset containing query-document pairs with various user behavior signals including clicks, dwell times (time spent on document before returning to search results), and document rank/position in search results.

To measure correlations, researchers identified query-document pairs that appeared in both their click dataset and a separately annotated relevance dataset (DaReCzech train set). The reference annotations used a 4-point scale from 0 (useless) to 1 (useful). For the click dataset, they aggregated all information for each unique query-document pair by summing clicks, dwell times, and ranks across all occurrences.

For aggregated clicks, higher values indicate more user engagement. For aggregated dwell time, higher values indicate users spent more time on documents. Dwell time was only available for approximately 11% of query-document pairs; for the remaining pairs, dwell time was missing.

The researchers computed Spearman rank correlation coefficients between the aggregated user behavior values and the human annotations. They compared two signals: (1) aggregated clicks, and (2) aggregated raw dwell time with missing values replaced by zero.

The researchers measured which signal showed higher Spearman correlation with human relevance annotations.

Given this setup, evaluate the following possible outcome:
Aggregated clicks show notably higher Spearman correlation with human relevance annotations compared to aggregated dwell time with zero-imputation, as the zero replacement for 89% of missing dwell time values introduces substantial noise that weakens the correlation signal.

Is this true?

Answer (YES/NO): YES